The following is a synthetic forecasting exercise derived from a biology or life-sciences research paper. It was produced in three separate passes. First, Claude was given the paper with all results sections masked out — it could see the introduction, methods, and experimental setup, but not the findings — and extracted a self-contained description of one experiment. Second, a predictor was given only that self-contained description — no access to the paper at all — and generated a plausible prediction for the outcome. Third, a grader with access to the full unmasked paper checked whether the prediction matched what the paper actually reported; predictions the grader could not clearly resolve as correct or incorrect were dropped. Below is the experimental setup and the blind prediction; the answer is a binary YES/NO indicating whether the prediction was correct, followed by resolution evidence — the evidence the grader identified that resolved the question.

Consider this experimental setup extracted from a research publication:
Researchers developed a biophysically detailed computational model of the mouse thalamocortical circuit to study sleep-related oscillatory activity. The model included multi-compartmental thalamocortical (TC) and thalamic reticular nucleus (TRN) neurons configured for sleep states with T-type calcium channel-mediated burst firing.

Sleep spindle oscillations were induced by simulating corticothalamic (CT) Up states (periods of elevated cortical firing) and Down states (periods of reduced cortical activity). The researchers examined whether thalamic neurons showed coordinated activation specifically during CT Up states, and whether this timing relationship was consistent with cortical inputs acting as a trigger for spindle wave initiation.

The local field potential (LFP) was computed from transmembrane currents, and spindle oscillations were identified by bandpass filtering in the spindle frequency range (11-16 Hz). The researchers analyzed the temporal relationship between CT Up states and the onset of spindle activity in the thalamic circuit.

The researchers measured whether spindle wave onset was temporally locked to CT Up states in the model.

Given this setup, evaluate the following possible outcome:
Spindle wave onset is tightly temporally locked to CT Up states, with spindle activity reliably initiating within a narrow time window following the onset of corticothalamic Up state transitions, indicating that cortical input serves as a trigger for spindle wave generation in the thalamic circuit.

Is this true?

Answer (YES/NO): YES